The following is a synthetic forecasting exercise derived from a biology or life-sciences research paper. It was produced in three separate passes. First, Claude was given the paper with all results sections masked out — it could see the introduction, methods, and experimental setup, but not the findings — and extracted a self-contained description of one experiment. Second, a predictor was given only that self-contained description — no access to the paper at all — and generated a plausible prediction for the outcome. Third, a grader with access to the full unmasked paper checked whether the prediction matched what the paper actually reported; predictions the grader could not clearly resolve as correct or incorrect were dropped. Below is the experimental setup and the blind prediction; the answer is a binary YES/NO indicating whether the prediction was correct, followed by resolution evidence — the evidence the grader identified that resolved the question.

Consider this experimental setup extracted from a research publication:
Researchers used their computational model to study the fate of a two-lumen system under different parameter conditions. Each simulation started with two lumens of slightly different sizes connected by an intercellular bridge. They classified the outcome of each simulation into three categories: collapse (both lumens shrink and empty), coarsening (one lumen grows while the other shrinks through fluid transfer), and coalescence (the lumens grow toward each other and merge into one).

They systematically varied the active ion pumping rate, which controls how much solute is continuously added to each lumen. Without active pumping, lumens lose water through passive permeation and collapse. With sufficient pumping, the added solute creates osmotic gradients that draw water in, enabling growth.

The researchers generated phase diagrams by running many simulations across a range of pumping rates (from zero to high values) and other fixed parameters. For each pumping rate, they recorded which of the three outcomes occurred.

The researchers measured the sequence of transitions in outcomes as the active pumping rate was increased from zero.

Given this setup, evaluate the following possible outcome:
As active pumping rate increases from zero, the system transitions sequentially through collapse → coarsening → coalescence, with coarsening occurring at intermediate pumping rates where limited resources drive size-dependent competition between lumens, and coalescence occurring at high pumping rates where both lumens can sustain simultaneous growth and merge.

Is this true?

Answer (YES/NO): NO